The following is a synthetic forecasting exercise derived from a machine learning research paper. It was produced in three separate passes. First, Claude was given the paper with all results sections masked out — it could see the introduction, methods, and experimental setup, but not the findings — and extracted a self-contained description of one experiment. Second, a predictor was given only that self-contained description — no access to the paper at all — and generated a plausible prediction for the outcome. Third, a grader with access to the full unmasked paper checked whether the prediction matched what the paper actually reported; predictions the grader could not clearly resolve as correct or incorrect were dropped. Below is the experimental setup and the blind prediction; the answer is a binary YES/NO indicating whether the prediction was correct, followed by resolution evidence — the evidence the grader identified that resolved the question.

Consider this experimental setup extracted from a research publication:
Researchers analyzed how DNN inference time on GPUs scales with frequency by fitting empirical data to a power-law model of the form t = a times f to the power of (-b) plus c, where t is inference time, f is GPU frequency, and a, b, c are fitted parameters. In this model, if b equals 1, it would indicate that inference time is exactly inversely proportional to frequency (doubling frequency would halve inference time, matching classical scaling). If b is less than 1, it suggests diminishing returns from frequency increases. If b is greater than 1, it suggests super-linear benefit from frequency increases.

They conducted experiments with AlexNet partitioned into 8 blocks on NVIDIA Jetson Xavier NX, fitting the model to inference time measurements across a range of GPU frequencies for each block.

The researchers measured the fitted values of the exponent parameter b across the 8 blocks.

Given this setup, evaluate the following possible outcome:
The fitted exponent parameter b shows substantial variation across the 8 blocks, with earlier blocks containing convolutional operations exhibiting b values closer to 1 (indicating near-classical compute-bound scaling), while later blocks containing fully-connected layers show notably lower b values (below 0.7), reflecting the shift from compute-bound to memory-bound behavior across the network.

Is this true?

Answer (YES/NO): NO